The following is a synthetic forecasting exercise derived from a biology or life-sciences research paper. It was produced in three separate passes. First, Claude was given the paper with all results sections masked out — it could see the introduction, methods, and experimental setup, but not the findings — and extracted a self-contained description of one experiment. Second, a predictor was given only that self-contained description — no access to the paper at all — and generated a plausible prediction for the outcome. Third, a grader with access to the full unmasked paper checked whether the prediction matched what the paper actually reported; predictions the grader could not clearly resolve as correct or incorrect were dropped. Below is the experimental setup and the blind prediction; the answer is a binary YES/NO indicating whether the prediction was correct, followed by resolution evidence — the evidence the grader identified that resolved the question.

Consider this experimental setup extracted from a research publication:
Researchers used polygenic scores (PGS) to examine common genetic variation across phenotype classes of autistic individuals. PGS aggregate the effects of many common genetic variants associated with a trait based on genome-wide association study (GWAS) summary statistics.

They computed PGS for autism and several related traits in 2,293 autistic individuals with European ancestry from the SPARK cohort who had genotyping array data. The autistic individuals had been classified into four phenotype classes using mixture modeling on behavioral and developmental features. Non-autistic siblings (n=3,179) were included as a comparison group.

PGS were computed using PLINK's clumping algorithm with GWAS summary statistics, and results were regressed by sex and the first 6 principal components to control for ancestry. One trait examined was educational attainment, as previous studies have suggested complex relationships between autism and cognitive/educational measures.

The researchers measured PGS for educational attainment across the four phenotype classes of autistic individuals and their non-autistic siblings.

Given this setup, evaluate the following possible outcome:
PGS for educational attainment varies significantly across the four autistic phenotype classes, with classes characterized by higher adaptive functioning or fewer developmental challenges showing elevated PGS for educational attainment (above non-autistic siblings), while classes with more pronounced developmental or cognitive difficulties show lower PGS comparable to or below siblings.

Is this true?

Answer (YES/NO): NO